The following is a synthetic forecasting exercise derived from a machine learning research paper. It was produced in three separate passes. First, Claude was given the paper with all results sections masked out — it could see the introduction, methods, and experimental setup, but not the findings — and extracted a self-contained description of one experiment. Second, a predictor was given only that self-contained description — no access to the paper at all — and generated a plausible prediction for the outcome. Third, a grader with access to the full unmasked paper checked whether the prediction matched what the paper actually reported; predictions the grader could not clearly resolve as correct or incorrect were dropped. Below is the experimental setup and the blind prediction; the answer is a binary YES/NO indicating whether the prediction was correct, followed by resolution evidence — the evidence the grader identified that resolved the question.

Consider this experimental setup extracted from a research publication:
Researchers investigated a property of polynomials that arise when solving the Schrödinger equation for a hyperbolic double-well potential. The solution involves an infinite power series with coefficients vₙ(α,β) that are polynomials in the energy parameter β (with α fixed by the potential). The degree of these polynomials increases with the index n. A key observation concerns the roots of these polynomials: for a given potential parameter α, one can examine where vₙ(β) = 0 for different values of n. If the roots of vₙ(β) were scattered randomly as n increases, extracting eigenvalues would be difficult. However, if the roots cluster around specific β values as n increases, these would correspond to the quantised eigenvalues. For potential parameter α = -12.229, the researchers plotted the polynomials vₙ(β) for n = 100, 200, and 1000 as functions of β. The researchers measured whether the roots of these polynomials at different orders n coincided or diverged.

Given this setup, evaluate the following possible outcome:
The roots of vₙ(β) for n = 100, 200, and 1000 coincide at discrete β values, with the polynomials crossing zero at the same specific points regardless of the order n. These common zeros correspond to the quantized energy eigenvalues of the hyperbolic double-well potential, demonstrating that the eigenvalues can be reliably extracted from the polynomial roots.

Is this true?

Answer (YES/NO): YES